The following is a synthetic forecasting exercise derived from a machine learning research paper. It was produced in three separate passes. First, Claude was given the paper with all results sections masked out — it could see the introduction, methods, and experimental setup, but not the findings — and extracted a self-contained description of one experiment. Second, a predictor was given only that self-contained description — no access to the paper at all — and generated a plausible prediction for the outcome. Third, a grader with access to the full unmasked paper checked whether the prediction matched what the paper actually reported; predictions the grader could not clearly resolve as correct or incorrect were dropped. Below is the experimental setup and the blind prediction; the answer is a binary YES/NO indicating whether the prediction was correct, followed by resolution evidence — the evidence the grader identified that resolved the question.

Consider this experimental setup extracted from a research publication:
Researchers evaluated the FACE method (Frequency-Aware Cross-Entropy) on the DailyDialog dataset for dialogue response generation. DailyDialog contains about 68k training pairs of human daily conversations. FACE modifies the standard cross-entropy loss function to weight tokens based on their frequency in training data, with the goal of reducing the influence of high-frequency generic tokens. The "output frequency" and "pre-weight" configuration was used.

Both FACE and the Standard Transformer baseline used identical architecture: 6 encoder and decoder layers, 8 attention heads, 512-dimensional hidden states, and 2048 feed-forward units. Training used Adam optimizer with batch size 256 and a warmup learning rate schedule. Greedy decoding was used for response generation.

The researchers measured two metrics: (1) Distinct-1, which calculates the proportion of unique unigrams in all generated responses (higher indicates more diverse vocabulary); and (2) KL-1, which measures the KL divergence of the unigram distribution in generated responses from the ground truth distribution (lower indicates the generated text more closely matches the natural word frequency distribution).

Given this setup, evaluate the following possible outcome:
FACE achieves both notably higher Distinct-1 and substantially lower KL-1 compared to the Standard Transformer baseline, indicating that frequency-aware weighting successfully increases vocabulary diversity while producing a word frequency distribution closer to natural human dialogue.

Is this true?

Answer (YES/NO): NO